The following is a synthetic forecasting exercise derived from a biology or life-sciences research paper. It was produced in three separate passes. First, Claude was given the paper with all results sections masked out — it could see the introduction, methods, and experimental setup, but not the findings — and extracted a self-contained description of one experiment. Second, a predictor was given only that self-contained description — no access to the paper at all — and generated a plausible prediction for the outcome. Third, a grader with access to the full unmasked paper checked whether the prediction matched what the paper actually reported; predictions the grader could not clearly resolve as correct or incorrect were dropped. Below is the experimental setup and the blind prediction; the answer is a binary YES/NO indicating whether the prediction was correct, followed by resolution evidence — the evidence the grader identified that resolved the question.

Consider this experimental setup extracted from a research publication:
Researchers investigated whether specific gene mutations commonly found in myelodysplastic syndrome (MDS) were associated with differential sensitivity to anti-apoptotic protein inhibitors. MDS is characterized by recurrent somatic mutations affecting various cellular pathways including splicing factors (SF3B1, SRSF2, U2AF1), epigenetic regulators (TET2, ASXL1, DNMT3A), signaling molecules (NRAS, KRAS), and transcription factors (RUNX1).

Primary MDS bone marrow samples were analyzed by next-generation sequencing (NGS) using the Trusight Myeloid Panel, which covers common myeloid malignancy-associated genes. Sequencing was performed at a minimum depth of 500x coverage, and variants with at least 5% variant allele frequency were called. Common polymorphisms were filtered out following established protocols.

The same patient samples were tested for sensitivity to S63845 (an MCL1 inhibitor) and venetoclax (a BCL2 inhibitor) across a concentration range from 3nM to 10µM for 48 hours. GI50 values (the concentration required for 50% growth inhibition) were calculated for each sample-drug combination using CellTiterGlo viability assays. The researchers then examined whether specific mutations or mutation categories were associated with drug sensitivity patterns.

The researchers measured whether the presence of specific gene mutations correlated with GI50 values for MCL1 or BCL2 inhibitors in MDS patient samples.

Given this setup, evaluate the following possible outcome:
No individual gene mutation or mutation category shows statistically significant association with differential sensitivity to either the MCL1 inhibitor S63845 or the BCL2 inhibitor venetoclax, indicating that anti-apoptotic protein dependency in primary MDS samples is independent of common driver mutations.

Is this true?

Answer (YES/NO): NO